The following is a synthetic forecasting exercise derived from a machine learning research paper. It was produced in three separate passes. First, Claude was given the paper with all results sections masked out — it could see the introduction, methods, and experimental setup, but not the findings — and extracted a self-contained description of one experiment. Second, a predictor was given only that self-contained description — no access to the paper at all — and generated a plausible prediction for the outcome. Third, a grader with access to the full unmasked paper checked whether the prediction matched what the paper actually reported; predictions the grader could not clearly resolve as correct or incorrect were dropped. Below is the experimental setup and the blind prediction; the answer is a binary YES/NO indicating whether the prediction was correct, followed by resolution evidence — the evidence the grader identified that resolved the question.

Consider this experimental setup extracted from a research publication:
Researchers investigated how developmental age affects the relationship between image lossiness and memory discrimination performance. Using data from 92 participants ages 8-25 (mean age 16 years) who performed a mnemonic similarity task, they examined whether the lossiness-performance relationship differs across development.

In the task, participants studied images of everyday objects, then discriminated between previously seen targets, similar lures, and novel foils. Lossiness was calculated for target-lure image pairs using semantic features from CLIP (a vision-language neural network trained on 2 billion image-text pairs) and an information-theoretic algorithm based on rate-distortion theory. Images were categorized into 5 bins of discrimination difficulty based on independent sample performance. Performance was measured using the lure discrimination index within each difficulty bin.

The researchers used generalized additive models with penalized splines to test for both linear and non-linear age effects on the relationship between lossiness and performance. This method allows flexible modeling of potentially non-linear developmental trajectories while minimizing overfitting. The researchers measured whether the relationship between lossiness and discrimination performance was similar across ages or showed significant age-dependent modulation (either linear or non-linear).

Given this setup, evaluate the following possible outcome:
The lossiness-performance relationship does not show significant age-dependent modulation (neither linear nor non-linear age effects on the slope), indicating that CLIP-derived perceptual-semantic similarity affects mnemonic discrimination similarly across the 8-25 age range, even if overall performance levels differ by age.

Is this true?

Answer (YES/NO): NO